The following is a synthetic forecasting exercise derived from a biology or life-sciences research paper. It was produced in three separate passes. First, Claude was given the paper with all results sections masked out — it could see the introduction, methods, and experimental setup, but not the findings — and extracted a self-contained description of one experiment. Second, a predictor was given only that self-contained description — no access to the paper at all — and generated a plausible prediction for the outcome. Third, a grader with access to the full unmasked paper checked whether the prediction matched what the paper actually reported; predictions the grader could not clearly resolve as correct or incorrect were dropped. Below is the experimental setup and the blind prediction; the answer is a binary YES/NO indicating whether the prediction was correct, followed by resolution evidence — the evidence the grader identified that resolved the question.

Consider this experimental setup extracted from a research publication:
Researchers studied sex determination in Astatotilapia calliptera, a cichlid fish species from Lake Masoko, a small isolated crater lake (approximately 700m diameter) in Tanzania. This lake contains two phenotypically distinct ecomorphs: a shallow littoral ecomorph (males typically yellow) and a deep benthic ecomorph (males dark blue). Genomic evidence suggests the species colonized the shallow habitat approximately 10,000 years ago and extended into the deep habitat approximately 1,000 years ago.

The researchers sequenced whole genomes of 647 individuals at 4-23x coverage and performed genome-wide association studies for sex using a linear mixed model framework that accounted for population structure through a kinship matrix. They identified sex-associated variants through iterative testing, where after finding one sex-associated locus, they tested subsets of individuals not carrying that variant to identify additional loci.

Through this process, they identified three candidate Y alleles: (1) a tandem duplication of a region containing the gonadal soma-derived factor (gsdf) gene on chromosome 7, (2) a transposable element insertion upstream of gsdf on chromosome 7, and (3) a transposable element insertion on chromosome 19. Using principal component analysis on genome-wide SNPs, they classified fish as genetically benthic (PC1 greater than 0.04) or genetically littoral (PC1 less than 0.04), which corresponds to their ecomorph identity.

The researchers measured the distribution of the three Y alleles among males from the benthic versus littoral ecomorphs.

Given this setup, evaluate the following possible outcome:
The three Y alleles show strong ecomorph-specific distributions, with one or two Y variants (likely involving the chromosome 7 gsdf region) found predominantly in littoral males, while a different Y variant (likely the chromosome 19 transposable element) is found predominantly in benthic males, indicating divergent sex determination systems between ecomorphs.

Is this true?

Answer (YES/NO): NO